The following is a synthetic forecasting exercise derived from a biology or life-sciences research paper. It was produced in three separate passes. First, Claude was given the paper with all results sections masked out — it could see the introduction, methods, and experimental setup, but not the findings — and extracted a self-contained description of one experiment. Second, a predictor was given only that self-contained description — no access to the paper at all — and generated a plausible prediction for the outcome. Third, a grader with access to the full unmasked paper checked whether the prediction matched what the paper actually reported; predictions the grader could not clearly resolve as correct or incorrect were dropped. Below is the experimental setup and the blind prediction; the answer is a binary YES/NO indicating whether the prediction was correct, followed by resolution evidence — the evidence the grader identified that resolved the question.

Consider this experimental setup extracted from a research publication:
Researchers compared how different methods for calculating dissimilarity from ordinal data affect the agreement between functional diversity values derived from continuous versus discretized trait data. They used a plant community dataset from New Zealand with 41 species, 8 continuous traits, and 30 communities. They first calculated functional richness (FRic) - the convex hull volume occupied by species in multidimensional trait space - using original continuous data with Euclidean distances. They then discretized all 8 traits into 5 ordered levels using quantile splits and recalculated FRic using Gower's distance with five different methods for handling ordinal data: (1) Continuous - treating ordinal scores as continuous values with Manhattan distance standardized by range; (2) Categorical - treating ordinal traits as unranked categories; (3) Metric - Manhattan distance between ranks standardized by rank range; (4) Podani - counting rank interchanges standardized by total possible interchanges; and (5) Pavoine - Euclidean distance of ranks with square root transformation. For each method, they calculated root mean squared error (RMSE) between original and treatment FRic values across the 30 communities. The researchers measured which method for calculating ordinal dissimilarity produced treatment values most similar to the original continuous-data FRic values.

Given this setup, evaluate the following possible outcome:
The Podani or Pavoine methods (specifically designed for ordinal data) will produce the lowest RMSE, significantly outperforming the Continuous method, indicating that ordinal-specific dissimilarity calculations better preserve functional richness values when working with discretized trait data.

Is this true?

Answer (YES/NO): NO